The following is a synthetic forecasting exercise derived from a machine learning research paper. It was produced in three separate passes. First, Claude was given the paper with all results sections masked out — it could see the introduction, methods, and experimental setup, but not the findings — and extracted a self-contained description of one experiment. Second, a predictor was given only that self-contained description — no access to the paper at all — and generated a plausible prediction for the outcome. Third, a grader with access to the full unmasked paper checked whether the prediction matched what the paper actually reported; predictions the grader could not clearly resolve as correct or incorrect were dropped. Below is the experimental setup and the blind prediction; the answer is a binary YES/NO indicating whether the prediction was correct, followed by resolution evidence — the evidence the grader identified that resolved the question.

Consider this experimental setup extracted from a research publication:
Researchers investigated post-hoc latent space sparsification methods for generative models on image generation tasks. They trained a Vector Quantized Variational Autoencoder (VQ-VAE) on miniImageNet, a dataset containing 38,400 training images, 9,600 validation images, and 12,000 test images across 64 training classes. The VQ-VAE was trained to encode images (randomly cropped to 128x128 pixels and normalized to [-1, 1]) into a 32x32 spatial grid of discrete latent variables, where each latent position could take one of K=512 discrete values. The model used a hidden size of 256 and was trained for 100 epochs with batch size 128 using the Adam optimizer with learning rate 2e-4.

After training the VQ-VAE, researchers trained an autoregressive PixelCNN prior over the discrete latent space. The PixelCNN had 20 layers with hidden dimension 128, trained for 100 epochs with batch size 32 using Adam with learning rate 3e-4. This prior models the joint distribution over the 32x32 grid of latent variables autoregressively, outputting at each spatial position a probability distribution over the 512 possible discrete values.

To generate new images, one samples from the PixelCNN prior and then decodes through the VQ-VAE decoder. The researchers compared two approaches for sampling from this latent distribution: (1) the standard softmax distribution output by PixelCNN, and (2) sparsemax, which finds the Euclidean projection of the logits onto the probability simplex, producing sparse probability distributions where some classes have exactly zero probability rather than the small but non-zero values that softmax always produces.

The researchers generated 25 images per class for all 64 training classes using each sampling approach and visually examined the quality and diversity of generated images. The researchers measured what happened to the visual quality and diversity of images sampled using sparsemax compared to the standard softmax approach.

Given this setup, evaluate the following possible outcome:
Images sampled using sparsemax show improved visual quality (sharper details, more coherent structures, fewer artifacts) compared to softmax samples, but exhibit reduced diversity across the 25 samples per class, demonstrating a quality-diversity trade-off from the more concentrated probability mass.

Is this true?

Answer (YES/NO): NO